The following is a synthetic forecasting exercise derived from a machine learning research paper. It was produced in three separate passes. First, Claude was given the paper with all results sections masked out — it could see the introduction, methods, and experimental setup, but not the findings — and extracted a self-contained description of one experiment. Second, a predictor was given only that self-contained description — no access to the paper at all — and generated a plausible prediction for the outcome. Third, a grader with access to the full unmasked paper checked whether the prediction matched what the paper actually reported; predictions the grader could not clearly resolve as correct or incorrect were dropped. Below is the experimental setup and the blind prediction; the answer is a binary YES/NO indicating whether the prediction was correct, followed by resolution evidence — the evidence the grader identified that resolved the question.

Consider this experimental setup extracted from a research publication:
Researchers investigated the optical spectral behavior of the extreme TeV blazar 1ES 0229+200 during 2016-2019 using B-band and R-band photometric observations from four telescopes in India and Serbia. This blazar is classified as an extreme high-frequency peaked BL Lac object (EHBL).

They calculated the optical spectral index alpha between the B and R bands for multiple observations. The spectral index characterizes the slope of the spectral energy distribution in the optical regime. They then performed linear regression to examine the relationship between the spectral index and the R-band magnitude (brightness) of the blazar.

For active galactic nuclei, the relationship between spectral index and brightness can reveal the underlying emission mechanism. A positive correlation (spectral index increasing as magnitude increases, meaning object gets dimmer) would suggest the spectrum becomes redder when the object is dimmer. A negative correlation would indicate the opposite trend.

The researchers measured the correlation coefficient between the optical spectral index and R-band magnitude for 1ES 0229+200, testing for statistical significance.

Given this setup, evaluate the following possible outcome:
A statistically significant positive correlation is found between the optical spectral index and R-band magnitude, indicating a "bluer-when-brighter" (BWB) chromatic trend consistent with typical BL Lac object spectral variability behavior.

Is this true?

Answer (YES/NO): NO